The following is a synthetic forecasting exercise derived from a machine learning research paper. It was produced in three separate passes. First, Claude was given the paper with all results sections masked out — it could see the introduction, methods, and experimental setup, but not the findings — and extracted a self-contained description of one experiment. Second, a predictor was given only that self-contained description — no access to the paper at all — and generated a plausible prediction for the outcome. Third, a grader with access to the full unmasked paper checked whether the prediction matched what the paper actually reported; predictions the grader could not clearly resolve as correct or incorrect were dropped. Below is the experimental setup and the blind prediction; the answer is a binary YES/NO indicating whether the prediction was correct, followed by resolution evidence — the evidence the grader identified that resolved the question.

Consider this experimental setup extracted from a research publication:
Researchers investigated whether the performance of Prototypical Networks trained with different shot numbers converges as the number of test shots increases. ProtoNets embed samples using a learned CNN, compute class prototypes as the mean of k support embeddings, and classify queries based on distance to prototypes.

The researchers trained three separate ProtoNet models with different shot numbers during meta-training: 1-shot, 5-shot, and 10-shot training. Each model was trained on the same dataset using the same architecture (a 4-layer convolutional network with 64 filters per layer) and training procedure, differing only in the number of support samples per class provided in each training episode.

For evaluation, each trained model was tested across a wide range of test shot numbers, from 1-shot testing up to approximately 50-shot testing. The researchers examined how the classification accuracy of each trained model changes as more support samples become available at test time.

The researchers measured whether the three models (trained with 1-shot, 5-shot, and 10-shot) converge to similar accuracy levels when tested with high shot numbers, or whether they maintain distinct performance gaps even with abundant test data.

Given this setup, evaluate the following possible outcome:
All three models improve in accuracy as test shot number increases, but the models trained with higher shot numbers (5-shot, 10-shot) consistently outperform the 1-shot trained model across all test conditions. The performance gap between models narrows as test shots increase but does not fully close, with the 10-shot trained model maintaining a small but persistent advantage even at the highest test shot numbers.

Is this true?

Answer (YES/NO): NO